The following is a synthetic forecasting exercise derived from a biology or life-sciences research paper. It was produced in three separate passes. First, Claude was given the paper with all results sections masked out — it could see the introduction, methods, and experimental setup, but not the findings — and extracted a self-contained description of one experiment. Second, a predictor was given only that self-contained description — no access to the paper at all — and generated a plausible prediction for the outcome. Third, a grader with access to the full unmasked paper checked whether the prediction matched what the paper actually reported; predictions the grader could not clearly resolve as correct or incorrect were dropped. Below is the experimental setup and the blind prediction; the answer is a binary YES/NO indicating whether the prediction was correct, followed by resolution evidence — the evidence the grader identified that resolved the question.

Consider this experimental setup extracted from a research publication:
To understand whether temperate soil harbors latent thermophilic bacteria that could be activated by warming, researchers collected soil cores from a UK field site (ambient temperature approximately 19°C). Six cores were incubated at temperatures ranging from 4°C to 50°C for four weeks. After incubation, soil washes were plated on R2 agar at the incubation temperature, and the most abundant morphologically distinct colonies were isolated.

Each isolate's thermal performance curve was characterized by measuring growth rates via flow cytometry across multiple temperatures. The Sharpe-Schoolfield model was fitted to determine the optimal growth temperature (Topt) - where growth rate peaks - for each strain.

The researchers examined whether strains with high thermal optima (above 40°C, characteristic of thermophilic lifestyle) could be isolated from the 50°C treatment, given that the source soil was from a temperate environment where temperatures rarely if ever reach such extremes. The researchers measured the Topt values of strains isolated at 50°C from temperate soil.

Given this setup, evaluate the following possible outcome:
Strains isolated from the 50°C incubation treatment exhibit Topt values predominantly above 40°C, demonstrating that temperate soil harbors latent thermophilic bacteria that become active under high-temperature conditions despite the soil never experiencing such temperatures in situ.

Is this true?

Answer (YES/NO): YES